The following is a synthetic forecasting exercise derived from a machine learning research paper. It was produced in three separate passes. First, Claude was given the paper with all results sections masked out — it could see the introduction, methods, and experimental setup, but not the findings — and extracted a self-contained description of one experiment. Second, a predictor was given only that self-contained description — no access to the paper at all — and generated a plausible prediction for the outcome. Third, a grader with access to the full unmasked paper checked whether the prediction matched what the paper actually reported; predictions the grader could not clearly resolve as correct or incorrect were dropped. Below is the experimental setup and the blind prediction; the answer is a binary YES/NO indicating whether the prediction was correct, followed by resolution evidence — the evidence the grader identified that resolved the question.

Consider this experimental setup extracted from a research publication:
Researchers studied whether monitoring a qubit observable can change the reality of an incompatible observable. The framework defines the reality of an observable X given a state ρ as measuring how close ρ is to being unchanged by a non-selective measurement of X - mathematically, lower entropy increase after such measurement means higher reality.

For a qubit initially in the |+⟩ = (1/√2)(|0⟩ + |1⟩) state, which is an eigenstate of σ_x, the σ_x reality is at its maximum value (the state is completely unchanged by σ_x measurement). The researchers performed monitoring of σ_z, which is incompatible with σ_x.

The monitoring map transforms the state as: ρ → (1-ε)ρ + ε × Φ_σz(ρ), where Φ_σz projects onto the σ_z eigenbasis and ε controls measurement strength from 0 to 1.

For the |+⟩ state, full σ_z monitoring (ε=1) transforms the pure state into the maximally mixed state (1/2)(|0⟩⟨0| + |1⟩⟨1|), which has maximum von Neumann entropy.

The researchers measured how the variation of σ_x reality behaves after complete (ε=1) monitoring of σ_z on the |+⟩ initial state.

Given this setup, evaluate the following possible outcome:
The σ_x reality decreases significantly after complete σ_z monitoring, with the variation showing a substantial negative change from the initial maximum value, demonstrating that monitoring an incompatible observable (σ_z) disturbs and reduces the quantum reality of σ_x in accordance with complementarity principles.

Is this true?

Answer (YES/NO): NO